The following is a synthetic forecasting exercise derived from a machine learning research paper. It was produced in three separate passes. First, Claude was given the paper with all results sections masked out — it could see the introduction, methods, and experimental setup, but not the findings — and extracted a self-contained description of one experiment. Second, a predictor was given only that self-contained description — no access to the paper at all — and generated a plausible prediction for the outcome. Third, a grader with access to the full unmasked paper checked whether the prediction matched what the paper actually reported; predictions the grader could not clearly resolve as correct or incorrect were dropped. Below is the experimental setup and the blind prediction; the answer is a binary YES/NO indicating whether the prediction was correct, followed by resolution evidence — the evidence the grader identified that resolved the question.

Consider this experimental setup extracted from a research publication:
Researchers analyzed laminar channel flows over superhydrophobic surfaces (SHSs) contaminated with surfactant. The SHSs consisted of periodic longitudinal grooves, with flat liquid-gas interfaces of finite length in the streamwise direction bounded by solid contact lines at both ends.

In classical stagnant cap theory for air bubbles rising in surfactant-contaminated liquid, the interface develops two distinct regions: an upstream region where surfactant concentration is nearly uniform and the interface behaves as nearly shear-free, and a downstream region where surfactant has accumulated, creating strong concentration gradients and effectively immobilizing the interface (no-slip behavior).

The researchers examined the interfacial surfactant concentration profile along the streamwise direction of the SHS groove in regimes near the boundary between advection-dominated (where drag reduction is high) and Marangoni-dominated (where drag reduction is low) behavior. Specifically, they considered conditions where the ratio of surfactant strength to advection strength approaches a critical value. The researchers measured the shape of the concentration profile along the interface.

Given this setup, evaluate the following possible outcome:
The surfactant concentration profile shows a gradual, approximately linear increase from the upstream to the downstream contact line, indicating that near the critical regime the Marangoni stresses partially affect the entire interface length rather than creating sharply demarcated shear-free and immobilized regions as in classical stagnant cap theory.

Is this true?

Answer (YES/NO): NO